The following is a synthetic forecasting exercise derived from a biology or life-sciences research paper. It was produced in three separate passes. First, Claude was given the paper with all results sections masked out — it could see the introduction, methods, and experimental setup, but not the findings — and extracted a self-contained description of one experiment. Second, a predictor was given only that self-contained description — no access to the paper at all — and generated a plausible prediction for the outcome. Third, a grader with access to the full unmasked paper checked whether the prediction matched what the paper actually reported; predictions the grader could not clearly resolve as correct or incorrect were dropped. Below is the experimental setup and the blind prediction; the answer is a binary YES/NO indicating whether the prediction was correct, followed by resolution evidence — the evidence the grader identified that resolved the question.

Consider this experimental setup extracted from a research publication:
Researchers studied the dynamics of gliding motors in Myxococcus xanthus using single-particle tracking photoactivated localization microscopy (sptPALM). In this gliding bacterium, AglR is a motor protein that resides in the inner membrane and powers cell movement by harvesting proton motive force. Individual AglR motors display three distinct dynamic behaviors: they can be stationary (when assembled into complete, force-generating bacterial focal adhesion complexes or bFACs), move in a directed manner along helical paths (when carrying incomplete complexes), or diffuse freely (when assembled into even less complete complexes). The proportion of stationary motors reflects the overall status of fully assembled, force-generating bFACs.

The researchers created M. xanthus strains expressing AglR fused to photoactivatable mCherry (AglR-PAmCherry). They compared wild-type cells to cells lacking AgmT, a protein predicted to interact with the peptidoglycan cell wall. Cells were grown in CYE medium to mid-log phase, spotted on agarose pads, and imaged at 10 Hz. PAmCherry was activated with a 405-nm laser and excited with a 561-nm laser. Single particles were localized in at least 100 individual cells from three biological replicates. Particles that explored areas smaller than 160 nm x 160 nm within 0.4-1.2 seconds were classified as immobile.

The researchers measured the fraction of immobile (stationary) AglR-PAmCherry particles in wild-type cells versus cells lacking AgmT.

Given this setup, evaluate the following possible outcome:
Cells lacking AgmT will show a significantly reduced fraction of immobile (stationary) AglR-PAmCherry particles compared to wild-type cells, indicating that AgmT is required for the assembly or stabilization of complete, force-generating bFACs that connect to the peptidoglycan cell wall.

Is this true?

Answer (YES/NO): YES